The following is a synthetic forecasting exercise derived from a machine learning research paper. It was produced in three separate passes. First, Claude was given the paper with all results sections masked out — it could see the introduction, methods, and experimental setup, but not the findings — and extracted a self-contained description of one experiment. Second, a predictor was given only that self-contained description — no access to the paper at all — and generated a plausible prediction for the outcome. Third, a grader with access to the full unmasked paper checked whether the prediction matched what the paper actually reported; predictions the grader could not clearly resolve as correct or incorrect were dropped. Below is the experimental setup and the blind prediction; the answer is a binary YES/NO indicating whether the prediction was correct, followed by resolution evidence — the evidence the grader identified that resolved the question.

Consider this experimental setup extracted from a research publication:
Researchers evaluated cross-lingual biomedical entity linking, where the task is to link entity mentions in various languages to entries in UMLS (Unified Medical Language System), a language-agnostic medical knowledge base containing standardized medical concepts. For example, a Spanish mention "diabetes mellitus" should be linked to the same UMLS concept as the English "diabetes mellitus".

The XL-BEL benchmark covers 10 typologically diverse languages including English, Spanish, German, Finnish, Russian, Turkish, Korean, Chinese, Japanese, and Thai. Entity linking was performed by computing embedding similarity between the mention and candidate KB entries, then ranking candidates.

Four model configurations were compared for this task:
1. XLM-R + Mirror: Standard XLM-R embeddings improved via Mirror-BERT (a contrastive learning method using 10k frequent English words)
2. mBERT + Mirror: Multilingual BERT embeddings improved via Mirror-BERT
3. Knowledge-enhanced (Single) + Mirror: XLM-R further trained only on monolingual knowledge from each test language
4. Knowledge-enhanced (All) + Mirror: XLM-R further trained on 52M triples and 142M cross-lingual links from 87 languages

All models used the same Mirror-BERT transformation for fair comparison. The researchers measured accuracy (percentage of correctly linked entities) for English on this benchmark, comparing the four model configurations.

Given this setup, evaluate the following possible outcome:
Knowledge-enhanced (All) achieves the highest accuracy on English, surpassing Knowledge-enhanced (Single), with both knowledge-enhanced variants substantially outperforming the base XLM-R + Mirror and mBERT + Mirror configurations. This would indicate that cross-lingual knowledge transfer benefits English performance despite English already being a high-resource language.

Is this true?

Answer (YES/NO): NO